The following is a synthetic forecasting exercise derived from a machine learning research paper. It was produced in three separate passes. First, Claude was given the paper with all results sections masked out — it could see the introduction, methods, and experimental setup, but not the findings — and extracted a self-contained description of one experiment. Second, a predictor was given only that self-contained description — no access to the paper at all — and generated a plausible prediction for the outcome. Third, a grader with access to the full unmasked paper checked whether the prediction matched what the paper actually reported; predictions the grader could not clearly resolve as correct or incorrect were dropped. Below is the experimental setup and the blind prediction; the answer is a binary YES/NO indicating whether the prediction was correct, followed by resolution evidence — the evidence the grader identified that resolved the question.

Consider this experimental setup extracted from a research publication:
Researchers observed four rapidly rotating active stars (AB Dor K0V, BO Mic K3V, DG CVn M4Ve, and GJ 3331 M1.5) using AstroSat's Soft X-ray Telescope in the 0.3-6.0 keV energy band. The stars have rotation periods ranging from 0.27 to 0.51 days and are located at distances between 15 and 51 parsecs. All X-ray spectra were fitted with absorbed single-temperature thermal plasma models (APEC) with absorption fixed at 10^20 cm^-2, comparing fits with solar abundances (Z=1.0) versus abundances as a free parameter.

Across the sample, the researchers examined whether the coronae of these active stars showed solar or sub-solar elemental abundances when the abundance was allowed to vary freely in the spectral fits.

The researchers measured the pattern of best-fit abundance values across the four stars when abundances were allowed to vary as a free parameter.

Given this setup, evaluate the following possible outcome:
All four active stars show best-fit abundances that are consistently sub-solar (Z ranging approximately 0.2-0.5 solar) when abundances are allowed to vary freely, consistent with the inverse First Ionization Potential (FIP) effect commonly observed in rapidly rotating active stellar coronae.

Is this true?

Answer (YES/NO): NO